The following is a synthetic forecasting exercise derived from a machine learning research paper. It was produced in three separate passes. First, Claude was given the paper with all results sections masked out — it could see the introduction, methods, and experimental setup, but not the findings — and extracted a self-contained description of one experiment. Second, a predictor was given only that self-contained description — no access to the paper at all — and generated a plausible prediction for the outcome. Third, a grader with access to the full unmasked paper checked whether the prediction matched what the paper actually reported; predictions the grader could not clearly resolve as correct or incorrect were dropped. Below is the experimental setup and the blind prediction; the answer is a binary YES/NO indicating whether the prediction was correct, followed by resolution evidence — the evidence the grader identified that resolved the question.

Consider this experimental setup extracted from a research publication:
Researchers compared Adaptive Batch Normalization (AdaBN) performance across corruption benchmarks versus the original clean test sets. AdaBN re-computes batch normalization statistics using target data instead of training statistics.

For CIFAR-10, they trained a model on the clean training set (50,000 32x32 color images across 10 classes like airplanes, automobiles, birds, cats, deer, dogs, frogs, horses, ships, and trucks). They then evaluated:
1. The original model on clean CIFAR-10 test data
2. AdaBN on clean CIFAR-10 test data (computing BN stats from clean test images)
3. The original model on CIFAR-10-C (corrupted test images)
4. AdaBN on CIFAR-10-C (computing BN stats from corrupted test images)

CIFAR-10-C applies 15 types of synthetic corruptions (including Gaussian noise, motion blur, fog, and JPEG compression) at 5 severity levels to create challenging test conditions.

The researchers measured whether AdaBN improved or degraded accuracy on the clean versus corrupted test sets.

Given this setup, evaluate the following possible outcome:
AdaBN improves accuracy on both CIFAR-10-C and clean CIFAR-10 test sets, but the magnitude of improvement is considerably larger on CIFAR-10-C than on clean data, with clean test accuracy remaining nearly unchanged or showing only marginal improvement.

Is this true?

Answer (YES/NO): NO